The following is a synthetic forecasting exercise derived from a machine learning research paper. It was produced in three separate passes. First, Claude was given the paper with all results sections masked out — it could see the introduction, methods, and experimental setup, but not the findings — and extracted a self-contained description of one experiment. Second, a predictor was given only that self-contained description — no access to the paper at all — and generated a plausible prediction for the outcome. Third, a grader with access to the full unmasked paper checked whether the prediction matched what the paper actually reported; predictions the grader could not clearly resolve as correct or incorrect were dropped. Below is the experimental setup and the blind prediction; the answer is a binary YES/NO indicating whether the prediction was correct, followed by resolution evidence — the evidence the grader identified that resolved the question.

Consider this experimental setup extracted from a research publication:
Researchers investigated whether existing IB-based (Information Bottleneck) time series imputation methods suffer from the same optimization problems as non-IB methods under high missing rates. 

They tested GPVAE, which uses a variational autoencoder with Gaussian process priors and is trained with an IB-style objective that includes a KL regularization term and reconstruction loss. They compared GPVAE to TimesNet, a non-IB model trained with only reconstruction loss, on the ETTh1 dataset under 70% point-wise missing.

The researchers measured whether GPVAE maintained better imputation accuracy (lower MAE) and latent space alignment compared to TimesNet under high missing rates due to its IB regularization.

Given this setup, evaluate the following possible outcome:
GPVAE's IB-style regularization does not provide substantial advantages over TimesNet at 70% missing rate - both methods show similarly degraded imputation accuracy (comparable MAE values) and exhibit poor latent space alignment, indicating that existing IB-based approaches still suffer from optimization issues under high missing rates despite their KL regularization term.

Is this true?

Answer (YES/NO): YES